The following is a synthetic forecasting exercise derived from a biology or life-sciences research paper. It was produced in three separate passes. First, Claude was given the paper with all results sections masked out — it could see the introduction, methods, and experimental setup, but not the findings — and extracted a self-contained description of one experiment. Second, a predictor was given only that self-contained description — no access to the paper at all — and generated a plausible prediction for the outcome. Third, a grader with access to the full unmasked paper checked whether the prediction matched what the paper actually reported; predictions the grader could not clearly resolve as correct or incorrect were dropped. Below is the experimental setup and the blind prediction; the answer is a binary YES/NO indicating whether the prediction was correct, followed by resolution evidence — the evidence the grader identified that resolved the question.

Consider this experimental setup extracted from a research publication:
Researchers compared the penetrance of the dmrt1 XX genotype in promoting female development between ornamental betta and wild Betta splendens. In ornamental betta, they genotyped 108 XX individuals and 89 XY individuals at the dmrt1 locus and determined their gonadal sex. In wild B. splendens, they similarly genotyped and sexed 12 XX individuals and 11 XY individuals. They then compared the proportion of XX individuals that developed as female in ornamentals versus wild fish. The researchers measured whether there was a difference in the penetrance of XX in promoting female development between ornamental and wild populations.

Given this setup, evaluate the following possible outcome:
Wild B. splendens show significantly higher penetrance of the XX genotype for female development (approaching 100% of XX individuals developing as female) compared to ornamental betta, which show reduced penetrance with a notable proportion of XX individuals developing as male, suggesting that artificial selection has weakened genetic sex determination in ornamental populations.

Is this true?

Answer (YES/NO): NO